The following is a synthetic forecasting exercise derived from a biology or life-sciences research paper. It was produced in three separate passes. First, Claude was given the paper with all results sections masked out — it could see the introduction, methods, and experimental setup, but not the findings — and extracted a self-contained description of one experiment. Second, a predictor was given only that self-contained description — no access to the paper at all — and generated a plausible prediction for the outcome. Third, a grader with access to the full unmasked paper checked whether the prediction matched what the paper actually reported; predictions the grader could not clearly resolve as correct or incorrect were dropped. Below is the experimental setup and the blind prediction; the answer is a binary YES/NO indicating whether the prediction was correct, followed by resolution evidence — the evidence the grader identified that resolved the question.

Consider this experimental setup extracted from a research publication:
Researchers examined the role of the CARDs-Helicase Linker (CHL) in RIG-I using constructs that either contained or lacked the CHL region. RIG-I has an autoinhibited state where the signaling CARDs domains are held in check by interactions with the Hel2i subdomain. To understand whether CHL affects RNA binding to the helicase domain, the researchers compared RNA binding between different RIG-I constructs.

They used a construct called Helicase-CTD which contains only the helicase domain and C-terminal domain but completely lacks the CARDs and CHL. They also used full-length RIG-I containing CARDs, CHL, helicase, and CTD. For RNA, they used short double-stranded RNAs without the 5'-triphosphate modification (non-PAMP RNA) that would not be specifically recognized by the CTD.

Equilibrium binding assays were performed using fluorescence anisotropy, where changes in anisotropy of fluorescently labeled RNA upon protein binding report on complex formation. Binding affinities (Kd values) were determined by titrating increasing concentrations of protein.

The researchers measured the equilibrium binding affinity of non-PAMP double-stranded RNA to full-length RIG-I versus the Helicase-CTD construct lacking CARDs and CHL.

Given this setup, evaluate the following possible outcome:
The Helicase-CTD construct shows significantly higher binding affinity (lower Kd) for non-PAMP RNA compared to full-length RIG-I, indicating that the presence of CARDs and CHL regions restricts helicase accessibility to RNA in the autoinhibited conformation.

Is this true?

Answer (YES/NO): YES